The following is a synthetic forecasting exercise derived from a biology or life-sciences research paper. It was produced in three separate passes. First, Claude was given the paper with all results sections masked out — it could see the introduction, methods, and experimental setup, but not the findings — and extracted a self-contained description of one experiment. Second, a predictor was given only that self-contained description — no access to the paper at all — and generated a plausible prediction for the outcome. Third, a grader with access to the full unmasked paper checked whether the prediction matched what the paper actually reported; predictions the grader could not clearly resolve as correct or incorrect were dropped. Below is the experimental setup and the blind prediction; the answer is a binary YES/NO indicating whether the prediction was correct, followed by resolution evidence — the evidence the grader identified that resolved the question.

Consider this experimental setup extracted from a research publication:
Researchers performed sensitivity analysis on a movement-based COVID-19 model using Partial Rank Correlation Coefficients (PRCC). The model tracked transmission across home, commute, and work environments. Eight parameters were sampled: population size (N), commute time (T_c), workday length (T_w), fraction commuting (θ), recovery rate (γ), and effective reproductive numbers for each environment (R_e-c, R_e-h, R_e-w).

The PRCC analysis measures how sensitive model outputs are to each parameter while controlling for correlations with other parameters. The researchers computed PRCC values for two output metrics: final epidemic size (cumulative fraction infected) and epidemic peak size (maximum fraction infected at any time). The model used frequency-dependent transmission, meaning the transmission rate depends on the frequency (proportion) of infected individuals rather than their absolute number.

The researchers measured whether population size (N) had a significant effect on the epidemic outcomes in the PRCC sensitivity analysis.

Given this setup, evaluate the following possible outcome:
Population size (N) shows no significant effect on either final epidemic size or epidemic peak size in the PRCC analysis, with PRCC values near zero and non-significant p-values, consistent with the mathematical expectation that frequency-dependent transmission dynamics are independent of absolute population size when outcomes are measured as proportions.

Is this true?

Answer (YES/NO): YES